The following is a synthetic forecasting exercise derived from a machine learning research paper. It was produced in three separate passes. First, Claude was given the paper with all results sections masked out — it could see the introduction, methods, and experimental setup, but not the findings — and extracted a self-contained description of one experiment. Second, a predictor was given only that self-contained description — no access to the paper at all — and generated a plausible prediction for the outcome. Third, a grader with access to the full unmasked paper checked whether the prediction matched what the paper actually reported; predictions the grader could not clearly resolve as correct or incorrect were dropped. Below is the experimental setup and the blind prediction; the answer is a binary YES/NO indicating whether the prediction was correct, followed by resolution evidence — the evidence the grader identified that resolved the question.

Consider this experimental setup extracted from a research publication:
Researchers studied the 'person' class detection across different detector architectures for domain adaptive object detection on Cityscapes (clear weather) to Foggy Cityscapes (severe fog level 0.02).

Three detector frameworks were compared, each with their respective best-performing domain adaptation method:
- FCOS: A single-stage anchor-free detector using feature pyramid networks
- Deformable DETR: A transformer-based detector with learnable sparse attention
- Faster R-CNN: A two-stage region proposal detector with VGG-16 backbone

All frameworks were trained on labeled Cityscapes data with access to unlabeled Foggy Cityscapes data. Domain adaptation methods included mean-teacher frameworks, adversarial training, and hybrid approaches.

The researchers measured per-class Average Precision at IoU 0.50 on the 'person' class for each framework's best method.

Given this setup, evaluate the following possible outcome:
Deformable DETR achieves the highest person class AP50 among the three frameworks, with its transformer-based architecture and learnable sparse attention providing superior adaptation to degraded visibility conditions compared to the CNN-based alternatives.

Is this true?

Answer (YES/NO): YES